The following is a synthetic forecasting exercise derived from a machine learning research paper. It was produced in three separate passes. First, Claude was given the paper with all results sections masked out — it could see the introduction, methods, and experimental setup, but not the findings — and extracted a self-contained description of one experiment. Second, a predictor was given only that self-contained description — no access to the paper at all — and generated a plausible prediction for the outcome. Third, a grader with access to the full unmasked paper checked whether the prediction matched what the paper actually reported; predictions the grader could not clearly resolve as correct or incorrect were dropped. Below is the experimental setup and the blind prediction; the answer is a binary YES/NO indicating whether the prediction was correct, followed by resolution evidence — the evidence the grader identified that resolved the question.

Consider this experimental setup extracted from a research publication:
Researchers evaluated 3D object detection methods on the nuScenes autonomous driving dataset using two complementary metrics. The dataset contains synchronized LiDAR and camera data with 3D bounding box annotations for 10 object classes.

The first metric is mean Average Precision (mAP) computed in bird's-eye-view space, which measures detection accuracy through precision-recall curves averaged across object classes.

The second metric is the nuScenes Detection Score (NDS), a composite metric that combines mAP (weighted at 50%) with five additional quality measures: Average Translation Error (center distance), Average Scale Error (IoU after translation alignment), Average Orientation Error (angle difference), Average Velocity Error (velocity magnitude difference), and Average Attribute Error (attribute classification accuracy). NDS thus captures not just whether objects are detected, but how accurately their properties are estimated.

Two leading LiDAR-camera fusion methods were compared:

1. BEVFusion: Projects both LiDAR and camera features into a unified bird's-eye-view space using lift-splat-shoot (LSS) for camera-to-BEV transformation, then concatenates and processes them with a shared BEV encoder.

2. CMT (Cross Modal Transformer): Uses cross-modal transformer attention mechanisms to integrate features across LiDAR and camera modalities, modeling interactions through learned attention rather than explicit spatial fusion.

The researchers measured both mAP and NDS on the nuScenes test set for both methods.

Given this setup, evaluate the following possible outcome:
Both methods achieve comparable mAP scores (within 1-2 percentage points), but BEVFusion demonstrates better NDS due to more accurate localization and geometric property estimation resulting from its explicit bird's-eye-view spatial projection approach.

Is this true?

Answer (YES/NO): NO